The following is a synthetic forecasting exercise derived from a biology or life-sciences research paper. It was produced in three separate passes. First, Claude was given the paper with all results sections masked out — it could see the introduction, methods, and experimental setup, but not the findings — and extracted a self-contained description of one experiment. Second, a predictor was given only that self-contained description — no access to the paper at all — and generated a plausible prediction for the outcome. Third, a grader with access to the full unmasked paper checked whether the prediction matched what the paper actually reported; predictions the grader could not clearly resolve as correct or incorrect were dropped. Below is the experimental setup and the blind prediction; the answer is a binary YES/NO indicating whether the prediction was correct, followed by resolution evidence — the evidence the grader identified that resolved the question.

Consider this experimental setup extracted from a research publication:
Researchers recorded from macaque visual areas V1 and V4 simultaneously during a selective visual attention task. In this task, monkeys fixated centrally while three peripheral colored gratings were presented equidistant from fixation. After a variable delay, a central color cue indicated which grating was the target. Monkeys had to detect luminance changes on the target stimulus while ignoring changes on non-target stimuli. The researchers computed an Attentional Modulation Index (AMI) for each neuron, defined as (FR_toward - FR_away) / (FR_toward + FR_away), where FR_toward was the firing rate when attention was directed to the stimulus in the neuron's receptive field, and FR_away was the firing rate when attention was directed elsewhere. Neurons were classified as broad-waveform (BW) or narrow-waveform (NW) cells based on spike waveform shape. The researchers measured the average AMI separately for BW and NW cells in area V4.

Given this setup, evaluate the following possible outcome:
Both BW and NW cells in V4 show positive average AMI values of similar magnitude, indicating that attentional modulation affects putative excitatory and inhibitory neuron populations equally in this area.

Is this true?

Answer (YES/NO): YES